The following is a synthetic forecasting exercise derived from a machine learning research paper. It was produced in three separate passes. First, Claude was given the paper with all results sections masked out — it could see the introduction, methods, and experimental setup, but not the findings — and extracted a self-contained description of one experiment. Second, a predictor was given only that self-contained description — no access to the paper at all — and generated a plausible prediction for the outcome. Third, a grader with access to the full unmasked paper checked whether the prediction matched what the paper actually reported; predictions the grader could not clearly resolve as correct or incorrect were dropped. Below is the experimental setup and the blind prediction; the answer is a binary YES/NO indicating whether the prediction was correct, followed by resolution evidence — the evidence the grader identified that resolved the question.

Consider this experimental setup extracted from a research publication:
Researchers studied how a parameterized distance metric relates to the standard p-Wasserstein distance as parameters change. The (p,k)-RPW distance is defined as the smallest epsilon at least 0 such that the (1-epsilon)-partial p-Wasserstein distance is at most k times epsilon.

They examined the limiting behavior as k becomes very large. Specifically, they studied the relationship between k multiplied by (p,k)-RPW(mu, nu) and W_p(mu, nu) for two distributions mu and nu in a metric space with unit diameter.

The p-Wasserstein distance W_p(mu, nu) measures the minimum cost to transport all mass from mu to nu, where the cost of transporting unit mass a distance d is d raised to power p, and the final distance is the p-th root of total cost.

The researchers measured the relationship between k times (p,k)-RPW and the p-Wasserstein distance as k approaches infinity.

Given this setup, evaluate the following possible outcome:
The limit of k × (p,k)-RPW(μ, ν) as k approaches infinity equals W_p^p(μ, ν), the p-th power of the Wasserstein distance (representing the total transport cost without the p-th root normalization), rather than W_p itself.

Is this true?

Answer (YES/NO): NO